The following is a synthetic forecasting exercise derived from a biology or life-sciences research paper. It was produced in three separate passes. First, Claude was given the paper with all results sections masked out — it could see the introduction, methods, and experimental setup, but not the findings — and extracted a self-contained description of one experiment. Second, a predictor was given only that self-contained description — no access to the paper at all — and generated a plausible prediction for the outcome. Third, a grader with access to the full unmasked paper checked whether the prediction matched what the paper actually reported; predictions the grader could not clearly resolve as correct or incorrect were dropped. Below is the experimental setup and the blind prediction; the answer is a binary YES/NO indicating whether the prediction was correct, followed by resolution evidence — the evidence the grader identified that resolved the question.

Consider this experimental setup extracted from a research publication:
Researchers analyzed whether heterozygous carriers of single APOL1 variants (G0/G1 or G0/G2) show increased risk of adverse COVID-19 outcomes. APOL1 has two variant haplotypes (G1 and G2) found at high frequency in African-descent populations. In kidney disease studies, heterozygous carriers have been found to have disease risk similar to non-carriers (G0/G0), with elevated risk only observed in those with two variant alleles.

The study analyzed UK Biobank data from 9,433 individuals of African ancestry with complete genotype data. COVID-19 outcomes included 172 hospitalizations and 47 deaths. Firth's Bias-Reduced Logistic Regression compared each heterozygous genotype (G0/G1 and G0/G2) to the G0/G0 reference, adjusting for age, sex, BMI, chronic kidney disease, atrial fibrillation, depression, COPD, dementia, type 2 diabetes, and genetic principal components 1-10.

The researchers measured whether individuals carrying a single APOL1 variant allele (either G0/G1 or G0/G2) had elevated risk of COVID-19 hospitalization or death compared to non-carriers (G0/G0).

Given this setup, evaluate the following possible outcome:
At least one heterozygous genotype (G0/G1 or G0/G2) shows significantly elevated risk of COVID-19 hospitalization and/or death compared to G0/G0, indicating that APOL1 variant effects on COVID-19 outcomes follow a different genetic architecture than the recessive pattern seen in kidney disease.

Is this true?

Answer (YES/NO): NO